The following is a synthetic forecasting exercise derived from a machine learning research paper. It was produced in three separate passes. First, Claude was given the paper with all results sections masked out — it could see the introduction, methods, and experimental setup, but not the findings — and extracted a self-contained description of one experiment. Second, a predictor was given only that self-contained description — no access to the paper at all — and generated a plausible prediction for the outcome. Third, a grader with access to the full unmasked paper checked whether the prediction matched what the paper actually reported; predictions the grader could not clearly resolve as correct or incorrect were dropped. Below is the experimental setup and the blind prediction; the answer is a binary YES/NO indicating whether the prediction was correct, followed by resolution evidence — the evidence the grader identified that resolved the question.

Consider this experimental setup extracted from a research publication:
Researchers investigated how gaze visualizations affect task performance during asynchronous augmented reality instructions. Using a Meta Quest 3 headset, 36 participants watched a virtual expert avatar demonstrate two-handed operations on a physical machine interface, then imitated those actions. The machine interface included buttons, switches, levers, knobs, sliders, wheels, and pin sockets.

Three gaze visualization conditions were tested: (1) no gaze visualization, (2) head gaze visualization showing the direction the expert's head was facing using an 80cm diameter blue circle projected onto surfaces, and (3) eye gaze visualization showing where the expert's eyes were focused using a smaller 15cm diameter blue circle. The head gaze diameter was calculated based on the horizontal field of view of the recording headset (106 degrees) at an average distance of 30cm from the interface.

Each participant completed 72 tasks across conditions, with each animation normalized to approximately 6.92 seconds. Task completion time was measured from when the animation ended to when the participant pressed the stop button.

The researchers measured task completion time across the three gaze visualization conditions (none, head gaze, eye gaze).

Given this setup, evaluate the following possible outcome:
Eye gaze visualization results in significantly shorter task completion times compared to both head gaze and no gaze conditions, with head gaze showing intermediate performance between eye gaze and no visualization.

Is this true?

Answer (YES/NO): NO